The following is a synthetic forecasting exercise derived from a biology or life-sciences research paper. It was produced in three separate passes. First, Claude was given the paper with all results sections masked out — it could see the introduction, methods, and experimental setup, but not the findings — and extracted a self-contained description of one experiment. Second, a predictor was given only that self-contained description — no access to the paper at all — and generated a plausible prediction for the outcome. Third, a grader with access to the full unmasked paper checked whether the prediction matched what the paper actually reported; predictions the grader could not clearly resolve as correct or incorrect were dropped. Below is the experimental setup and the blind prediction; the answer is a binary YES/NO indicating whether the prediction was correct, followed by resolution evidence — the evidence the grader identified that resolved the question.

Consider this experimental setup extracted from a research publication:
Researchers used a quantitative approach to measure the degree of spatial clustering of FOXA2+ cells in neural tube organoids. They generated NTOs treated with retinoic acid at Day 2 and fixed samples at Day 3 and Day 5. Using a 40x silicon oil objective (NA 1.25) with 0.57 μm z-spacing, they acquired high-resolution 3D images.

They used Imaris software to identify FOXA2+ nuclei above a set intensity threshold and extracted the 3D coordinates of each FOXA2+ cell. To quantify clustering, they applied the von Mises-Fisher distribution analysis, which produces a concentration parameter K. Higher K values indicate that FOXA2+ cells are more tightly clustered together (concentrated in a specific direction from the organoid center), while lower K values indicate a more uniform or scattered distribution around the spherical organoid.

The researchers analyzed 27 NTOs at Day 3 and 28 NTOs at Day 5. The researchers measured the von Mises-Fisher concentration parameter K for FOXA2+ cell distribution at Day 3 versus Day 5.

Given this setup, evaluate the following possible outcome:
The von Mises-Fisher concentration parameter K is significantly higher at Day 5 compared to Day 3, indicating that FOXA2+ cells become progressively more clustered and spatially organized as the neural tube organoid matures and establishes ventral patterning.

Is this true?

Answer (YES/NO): YES